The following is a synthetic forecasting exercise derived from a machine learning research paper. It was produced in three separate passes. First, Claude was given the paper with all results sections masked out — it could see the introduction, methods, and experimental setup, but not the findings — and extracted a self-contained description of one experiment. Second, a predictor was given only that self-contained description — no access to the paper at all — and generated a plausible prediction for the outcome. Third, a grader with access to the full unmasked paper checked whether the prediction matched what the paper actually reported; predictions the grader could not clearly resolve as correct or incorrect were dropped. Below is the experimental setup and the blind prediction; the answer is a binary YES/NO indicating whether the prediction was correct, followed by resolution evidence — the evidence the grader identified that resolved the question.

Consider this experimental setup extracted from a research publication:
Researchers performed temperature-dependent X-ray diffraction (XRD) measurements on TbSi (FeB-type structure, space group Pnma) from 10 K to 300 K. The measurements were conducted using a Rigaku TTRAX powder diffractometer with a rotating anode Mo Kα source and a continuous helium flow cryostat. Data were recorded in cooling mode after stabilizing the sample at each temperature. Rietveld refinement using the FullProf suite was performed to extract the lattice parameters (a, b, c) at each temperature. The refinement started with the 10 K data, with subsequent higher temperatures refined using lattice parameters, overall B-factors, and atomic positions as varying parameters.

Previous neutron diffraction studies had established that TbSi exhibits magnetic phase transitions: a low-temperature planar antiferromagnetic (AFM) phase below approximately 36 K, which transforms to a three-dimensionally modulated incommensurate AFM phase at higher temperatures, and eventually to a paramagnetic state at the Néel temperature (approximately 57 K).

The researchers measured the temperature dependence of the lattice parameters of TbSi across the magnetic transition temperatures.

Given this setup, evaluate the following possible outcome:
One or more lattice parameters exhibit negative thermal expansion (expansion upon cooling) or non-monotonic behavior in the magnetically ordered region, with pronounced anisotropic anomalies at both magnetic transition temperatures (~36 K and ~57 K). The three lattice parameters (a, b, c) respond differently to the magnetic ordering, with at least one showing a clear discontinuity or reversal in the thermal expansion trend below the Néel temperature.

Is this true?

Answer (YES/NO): YES